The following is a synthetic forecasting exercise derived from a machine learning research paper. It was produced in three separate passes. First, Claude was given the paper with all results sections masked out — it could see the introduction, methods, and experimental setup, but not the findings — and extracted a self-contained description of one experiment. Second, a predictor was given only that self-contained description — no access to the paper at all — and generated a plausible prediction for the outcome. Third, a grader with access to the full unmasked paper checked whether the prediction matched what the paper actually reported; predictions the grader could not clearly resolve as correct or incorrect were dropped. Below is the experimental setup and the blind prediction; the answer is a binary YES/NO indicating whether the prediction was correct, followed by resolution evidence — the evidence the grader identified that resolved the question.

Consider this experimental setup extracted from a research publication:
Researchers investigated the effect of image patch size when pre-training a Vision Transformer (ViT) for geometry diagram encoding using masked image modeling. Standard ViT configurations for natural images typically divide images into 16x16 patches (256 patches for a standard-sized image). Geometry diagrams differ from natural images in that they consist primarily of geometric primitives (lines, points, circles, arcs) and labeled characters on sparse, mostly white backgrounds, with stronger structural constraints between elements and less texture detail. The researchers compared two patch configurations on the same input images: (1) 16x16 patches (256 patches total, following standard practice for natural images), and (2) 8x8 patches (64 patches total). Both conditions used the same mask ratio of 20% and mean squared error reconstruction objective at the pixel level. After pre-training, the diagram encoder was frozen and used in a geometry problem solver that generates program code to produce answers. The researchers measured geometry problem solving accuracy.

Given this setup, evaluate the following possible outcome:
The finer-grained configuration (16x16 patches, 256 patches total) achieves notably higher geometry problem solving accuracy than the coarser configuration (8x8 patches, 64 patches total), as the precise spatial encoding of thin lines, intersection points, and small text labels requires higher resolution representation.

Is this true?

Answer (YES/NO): NO